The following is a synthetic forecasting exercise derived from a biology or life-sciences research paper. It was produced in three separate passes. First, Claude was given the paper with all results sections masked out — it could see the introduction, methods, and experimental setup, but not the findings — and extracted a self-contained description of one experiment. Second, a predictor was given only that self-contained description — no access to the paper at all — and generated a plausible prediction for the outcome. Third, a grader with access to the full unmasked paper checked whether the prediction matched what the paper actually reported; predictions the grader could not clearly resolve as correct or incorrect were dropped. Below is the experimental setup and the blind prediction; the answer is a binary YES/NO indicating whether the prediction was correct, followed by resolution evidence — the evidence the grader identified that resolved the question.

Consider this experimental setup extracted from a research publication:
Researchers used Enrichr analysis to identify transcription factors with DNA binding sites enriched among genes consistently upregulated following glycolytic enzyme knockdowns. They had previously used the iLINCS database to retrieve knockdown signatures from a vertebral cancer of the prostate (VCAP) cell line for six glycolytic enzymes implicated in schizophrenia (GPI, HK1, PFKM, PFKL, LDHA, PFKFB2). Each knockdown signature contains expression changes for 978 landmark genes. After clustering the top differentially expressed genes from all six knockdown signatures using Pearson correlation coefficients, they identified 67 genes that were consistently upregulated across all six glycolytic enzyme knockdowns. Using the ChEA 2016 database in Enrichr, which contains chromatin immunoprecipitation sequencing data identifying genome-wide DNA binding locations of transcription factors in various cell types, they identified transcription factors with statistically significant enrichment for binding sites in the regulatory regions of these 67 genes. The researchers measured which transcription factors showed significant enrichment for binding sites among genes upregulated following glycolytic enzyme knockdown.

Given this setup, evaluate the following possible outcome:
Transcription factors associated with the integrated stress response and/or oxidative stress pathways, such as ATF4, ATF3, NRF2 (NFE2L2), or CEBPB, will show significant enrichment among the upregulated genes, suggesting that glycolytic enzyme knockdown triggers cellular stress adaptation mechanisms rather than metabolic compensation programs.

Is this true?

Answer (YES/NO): YES